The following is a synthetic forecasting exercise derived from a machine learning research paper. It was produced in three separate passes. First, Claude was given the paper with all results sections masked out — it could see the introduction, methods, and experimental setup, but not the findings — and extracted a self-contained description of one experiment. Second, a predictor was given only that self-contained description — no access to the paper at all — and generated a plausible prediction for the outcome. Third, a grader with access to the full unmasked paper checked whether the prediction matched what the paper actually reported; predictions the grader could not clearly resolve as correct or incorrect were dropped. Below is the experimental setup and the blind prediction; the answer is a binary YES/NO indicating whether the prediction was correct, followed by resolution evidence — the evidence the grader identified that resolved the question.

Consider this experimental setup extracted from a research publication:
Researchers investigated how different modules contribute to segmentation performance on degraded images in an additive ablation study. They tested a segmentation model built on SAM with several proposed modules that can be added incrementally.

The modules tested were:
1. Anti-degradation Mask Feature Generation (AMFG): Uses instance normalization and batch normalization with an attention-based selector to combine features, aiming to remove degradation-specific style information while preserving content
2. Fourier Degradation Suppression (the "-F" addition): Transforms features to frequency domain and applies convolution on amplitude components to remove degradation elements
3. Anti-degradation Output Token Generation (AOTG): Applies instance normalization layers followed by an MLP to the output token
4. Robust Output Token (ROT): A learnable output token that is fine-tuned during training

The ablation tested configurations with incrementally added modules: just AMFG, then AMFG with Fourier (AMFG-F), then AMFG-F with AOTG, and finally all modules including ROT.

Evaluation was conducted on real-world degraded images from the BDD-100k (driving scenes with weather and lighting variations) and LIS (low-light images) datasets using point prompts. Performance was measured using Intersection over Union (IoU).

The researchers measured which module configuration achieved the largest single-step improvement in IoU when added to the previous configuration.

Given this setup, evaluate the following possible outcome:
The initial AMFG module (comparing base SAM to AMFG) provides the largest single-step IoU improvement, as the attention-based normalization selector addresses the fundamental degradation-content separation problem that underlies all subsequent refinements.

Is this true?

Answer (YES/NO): YES